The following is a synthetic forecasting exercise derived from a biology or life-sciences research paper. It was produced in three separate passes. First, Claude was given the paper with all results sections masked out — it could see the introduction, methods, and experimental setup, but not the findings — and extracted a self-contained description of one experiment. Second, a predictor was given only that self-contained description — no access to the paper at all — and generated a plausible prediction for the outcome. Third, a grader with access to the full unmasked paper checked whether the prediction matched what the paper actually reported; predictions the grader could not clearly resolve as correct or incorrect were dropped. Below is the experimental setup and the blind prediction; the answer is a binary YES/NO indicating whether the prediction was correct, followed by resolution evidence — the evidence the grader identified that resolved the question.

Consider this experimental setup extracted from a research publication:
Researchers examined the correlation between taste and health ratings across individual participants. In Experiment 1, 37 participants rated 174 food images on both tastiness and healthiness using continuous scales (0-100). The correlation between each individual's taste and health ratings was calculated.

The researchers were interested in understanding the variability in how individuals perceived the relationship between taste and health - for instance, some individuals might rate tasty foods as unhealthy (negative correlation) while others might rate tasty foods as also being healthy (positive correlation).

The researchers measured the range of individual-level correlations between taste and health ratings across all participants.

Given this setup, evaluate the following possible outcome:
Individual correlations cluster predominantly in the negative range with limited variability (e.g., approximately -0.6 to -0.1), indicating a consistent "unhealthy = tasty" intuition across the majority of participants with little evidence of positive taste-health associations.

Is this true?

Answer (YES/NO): NO